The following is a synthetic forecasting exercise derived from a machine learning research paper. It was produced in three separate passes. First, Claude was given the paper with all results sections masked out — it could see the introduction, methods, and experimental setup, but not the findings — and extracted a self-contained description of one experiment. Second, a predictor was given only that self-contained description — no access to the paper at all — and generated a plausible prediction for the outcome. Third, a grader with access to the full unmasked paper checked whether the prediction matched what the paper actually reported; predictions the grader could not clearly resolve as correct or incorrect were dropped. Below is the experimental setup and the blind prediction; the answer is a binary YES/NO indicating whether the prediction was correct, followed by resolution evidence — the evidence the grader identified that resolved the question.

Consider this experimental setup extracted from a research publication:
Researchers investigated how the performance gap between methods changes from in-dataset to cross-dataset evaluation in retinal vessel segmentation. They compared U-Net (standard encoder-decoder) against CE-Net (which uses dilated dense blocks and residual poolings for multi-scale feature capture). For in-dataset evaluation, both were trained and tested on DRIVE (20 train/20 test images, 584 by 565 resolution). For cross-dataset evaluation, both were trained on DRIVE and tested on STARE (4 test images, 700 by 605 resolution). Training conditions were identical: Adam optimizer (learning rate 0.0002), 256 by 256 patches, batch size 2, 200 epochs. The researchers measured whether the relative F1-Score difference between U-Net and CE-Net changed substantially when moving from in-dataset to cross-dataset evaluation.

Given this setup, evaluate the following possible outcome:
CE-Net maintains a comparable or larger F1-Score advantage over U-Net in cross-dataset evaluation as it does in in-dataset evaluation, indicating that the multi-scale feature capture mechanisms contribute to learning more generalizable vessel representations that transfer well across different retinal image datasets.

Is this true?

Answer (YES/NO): NO